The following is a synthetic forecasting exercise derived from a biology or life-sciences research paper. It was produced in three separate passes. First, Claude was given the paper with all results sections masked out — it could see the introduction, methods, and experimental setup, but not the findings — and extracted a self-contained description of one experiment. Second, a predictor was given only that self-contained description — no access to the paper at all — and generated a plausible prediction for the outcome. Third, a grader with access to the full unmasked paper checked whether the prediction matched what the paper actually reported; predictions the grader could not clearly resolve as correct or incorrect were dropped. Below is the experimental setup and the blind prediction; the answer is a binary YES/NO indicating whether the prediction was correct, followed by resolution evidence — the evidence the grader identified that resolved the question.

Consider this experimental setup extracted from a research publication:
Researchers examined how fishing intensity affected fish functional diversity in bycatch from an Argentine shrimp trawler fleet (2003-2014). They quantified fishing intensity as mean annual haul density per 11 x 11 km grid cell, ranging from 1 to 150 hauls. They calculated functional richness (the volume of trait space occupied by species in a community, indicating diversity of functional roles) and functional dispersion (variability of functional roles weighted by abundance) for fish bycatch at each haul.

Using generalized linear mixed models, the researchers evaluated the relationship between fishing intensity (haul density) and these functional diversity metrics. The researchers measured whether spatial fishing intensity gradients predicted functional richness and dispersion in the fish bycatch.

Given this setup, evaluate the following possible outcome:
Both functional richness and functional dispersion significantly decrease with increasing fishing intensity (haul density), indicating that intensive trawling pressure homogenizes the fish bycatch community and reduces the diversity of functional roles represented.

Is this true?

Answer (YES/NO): NO